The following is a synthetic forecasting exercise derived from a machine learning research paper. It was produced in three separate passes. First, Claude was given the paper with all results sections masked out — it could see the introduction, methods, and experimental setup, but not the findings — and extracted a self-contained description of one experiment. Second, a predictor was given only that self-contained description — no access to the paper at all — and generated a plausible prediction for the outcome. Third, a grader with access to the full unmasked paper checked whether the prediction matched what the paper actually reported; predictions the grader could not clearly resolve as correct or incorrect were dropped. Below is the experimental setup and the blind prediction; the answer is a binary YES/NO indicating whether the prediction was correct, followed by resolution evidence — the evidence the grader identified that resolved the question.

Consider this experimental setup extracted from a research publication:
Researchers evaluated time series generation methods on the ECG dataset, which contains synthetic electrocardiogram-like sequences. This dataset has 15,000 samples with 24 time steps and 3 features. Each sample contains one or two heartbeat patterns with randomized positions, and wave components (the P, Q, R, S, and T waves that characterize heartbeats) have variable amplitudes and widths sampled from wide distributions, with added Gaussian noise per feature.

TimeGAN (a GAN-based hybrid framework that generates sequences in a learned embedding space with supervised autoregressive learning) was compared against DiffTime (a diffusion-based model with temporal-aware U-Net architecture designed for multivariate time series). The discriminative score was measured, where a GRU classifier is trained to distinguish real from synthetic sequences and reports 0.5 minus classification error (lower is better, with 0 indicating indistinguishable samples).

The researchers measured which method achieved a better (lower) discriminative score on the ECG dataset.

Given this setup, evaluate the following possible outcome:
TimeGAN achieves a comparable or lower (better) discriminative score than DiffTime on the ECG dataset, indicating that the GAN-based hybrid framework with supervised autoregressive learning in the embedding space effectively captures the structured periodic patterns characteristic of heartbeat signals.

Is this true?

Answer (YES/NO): YES